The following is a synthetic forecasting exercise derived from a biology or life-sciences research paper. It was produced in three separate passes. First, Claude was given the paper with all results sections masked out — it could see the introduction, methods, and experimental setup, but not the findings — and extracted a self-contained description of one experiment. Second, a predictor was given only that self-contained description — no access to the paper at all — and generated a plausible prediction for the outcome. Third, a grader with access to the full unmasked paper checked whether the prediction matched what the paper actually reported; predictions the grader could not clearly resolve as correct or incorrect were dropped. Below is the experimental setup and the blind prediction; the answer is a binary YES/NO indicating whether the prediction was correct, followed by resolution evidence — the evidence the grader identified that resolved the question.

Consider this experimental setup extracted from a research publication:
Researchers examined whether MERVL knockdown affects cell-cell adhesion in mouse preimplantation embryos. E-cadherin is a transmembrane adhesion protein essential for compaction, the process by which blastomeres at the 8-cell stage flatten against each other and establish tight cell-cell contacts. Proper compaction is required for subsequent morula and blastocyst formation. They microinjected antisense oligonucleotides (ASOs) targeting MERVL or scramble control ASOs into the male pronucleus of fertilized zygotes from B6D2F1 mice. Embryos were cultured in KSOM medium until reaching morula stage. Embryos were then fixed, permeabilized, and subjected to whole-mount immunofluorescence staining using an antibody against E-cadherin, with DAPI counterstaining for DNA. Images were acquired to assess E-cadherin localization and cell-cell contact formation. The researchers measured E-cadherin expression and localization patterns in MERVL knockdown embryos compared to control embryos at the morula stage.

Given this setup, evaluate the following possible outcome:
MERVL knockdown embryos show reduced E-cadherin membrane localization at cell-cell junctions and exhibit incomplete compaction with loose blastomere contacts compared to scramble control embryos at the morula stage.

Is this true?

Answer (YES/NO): NO